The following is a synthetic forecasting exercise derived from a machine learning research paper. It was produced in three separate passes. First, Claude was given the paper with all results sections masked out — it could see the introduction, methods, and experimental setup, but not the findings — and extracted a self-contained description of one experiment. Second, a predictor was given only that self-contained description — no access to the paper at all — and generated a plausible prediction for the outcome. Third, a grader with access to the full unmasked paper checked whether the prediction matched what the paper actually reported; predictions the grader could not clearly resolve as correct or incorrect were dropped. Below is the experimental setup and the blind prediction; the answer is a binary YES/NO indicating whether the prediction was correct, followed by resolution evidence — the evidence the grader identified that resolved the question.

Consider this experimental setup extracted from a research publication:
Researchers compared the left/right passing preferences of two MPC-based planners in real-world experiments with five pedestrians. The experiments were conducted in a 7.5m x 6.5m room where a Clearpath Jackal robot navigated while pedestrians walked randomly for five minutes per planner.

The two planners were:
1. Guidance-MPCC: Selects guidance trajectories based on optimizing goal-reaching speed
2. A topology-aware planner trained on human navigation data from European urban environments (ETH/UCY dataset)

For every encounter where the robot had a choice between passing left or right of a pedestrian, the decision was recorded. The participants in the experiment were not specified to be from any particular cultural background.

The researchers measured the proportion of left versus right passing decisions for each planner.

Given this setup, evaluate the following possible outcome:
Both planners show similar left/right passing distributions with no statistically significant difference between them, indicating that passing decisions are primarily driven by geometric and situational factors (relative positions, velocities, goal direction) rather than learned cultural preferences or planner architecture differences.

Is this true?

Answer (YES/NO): NO